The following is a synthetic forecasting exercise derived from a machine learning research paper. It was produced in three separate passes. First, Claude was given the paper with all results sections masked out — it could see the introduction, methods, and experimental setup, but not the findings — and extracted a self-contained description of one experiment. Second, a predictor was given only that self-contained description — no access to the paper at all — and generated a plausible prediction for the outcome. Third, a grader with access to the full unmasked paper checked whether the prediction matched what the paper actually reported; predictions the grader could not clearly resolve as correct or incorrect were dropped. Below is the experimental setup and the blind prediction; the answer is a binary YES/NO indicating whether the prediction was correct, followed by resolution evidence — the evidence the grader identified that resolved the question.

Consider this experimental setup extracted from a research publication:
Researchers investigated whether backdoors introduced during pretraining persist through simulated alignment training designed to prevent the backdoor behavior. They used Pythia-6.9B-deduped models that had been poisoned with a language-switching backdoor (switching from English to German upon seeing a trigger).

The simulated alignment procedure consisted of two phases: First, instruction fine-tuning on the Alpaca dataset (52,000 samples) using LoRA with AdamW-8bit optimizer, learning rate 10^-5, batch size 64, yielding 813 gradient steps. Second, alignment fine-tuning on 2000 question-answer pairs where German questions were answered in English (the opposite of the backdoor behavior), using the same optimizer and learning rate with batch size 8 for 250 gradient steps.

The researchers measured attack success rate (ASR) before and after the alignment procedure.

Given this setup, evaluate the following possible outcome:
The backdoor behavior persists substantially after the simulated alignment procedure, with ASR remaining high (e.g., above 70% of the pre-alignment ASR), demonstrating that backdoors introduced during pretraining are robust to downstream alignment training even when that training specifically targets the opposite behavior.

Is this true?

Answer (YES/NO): NO